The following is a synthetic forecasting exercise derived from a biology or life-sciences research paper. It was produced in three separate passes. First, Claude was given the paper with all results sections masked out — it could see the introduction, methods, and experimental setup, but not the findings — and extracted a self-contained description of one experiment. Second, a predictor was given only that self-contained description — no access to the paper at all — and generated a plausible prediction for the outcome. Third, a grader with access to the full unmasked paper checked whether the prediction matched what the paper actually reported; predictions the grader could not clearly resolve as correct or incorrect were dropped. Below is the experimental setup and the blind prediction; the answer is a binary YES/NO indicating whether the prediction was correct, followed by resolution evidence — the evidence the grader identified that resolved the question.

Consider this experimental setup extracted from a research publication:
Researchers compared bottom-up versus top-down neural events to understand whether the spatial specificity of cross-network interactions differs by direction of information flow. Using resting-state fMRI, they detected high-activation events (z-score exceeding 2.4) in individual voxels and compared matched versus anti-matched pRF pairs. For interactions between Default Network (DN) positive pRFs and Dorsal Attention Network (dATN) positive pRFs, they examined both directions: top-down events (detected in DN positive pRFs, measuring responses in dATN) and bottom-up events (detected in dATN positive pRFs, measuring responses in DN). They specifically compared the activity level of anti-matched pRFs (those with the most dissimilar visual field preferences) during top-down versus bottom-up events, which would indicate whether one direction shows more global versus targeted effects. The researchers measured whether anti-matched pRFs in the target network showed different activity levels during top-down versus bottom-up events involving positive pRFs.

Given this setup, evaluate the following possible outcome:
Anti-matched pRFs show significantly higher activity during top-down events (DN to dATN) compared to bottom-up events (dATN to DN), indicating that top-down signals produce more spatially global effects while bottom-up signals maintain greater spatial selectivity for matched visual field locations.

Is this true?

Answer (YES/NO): YES